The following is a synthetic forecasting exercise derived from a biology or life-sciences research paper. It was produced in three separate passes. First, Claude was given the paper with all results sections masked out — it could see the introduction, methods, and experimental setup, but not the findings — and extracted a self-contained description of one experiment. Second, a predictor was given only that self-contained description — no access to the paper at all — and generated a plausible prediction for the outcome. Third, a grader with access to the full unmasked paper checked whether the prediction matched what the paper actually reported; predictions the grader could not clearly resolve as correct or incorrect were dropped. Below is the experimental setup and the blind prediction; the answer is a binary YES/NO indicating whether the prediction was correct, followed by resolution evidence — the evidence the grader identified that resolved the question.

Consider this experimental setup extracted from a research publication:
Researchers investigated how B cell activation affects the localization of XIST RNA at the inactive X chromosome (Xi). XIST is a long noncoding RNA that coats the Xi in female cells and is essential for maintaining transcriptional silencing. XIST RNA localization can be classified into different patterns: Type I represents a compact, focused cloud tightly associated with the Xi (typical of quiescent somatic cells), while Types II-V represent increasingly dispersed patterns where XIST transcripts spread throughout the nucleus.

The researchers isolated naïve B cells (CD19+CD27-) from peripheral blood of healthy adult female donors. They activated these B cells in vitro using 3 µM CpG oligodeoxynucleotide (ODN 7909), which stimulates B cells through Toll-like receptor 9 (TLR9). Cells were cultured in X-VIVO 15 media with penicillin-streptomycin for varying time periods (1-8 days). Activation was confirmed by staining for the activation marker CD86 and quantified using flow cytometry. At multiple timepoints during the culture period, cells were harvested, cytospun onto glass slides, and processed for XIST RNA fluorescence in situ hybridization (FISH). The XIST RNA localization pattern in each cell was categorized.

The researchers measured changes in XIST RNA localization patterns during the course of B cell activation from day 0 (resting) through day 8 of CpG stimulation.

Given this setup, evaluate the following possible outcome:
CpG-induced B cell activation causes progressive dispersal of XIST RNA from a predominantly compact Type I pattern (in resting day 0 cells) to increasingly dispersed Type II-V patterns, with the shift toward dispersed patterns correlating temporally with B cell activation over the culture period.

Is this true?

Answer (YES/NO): NO